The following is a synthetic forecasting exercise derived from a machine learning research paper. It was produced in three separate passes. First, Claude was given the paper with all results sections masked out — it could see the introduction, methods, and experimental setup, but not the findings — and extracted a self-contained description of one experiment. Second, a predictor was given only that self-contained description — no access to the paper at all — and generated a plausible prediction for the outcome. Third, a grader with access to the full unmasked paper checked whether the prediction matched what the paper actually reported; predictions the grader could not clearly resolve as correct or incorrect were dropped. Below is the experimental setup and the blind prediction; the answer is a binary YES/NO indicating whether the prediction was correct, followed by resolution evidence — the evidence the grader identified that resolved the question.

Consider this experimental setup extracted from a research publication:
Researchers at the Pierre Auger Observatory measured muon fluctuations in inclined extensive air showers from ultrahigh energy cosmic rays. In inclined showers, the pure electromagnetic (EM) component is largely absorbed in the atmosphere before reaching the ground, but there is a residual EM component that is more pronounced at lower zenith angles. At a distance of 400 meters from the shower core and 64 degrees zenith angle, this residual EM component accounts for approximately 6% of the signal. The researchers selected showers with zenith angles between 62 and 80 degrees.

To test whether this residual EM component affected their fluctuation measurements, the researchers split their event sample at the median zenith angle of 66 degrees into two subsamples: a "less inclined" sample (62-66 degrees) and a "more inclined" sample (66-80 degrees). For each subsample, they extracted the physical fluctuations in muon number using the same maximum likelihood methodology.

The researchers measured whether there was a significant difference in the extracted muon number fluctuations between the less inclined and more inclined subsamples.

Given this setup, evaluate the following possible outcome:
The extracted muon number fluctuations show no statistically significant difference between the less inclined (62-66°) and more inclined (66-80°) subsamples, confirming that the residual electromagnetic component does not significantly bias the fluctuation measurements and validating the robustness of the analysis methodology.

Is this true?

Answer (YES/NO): YES